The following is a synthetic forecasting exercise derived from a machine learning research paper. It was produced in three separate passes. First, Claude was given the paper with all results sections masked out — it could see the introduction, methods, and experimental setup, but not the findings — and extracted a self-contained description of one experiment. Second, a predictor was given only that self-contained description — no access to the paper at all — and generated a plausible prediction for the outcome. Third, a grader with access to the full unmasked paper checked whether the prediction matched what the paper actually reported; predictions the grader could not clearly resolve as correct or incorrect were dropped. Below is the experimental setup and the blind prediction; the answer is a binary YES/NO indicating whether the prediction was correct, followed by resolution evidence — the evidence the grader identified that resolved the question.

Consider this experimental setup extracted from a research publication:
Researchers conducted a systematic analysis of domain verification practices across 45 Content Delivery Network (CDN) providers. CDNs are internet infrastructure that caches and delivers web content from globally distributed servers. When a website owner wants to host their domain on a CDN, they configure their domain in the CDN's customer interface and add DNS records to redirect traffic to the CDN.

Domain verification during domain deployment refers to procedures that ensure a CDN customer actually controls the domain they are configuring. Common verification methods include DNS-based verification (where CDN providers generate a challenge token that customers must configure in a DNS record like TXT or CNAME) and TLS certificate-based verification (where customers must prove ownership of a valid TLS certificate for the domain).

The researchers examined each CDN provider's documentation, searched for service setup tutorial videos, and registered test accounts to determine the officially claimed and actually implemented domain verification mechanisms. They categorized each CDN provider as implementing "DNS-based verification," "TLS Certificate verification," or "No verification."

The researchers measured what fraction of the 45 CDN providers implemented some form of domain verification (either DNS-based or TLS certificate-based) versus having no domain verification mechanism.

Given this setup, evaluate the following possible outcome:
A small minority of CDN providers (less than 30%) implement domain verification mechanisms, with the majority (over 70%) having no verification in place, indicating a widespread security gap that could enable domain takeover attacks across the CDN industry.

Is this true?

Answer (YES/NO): YES